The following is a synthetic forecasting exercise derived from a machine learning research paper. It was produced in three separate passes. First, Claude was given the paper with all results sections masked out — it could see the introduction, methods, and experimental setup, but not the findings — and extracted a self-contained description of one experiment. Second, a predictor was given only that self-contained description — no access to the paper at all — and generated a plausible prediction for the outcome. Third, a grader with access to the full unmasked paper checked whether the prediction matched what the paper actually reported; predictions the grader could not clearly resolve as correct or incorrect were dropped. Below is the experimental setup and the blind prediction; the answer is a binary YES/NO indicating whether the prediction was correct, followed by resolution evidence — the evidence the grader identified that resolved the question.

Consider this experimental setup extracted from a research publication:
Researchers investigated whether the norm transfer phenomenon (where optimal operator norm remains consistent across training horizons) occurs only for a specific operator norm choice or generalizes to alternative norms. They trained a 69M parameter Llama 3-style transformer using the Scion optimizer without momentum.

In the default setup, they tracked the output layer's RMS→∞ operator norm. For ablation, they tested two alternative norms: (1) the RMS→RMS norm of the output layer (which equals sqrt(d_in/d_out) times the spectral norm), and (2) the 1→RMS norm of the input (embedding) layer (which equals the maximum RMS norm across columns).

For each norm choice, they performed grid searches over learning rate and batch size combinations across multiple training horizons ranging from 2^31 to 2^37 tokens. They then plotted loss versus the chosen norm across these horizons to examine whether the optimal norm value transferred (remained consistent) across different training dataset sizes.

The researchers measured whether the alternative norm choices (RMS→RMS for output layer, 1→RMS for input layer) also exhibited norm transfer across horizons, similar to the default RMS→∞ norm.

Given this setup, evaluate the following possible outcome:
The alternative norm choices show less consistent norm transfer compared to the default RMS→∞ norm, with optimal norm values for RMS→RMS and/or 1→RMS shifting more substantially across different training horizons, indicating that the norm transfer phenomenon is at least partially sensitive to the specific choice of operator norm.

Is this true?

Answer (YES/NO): NO